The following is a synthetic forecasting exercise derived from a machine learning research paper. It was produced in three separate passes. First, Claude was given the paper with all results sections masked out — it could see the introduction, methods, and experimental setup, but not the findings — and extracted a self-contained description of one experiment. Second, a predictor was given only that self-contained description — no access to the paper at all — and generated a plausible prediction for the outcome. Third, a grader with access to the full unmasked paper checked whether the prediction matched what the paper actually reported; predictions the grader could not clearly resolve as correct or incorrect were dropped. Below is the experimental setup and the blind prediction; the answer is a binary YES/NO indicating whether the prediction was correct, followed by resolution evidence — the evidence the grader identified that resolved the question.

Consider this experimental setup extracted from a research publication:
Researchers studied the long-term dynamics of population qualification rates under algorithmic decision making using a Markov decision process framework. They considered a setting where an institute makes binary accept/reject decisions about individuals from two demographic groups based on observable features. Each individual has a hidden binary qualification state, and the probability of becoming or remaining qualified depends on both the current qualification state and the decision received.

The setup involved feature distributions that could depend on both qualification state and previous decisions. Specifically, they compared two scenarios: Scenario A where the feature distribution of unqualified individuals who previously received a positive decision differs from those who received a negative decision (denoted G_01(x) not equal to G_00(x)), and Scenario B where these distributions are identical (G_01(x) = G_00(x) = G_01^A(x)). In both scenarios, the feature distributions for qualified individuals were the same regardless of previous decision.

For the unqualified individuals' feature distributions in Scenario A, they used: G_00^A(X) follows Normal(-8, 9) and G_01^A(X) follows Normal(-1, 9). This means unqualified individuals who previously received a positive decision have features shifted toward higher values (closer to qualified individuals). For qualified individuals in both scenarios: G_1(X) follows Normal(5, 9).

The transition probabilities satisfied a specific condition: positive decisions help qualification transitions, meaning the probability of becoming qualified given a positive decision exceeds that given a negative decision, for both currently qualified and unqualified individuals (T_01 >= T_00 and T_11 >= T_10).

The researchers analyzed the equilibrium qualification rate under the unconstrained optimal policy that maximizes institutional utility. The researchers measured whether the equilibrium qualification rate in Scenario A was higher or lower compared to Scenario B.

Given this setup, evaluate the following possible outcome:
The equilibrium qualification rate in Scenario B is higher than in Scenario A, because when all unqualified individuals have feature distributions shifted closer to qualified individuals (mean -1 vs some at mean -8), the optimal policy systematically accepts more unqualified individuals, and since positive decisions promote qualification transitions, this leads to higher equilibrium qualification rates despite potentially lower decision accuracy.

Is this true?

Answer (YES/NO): YES